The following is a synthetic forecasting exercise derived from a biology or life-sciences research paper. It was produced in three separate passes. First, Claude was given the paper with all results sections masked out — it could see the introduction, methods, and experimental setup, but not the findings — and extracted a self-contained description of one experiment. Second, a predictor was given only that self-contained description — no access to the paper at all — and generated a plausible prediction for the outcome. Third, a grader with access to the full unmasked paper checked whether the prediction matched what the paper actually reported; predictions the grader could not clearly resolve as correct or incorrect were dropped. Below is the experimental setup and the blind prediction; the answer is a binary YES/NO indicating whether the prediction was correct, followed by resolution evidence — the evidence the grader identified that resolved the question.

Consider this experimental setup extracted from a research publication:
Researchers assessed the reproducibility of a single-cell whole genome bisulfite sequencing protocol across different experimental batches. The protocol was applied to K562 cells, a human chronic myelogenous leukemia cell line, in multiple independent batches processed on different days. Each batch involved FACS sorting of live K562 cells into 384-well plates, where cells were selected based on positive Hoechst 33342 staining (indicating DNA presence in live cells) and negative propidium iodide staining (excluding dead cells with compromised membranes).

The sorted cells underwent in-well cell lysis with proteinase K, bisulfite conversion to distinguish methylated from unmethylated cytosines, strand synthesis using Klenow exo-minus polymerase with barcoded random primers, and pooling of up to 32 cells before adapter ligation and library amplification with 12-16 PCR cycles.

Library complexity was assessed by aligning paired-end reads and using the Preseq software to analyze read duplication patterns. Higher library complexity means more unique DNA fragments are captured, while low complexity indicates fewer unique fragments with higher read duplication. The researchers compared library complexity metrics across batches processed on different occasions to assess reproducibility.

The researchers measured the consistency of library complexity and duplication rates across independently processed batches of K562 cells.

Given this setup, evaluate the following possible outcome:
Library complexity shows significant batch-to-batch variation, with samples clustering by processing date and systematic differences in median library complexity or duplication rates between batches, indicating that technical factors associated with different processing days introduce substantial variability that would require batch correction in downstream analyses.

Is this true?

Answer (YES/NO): YES